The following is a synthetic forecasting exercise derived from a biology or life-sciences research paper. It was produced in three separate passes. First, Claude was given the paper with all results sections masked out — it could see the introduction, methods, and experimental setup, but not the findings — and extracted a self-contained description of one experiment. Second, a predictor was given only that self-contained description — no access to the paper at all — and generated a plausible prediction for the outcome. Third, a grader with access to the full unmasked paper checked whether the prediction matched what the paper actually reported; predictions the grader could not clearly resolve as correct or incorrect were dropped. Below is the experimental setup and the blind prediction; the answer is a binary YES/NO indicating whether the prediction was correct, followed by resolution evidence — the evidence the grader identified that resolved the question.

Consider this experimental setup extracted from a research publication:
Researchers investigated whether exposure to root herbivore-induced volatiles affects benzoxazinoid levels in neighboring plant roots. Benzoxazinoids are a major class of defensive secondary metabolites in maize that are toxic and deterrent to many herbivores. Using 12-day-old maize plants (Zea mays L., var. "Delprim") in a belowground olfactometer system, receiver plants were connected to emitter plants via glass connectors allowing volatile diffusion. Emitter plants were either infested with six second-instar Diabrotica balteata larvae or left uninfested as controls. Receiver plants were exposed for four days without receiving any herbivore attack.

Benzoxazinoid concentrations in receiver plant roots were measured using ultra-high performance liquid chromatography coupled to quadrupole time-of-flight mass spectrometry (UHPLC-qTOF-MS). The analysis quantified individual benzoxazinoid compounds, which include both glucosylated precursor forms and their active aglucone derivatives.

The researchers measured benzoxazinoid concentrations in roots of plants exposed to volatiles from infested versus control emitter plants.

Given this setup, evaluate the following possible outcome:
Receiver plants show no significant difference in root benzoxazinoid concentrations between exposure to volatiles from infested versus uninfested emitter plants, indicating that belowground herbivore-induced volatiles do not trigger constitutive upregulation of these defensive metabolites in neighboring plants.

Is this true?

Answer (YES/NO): YES